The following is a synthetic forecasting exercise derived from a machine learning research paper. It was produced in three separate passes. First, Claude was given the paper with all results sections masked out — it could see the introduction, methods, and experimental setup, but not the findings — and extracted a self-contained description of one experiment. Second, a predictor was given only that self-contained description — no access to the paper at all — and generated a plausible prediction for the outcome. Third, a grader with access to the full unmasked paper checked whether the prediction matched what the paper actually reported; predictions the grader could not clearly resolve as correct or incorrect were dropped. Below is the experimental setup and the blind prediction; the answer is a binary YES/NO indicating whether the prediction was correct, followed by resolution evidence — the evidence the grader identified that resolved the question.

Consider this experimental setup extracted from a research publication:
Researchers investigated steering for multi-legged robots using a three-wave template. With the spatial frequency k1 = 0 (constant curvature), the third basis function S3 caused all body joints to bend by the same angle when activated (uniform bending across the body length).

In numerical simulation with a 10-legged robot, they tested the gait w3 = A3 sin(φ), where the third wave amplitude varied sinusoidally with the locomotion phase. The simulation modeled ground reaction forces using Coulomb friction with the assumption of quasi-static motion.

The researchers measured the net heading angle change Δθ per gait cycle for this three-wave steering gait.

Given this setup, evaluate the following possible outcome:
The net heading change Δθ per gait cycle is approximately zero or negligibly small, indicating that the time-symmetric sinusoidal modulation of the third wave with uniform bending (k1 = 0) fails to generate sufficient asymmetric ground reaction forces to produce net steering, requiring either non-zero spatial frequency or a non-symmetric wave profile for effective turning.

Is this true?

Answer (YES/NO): NO